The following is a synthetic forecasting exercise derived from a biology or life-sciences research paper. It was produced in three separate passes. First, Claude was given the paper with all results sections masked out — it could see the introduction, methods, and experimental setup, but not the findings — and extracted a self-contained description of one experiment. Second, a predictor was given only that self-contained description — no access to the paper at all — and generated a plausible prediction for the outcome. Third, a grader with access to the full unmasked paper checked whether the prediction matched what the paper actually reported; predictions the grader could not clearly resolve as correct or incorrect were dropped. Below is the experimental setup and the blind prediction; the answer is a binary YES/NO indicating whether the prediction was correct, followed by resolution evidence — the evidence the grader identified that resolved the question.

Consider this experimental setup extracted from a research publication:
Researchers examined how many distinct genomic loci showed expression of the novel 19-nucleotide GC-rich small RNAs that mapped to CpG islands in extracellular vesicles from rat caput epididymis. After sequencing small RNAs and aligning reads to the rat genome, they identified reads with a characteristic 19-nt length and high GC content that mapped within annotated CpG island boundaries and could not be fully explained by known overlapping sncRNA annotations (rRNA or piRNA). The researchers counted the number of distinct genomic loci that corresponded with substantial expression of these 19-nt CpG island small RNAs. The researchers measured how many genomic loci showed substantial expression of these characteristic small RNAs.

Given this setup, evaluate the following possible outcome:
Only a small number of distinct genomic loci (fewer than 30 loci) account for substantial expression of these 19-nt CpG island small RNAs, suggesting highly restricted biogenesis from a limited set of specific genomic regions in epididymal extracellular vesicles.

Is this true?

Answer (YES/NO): YES